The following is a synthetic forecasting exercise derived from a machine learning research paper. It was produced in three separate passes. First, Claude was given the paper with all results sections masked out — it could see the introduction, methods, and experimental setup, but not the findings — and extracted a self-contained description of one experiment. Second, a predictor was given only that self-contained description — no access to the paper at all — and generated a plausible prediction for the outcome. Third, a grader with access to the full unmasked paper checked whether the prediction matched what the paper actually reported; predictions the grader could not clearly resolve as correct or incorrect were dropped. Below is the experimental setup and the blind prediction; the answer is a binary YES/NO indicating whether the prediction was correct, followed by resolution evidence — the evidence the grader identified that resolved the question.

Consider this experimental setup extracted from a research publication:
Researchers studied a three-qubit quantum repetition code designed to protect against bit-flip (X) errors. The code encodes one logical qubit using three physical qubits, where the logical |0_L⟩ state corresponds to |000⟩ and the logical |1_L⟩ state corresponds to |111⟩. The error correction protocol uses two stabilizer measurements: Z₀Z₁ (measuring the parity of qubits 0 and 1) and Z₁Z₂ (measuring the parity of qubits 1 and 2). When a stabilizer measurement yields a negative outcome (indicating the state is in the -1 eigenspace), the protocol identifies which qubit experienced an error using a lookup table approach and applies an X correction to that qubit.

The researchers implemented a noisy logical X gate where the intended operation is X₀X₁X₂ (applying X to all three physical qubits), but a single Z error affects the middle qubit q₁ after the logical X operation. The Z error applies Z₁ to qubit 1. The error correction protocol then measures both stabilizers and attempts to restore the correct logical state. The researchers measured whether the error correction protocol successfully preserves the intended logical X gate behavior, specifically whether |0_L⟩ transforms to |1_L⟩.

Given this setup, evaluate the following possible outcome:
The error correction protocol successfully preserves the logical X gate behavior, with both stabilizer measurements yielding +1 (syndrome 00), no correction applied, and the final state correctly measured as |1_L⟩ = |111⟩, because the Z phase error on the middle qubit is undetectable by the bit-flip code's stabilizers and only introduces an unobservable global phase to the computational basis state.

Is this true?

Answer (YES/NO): NO